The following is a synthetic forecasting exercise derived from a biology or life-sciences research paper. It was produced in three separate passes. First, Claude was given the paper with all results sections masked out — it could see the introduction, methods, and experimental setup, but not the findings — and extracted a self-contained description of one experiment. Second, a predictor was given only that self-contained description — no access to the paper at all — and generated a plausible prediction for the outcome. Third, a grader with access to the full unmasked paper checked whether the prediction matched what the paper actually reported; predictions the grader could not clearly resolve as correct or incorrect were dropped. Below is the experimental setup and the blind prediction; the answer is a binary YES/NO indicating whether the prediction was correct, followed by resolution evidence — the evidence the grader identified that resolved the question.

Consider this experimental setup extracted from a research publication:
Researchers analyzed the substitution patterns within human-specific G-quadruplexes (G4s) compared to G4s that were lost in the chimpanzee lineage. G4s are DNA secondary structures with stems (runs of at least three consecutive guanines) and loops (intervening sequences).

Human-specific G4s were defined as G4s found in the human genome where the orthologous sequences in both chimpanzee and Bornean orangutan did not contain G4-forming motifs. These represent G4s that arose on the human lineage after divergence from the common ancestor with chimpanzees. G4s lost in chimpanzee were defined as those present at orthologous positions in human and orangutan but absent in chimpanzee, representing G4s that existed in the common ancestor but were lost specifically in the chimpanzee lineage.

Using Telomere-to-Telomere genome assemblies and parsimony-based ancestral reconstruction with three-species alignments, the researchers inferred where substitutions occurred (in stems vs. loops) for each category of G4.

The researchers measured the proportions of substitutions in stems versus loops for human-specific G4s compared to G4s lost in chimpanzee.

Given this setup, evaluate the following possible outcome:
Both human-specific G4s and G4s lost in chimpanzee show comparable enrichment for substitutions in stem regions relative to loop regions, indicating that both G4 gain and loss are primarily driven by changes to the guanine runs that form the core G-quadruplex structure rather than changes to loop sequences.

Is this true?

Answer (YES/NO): NO